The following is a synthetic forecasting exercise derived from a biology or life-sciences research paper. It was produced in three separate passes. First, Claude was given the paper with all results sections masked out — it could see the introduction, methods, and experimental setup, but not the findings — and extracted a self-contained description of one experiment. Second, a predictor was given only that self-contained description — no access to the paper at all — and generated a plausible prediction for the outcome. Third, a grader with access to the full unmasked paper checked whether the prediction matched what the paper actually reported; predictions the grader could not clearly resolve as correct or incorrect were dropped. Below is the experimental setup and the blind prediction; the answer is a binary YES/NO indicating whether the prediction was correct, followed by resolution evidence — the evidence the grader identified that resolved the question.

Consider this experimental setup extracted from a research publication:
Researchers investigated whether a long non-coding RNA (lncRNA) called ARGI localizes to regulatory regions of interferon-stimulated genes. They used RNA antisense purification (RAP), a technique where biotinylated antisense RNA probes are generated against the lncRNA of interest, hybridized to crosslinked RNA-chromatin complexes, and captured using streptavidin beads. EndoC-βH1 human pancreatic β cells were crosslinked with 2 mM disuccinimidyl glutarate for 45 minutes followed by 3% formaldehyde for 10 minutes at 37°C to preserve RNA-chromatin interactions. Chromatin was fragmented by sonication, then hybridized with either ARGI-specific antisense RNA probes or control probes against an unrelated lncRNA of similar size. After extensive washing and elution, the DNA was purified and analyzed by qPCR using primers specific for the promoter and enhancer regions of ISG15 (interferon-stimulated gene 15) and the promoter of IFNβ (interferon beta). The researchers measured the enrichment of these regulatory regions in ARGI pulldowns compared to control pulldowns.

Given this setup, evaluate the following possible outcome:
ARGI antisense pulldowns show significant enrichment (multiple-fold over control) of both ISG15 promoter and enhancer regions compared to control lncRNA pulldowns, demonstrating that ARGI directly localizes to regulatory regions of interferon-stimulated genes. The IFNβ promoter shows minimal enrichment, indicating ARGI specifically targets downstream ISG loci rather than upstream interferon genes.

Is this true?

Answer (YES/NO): NO